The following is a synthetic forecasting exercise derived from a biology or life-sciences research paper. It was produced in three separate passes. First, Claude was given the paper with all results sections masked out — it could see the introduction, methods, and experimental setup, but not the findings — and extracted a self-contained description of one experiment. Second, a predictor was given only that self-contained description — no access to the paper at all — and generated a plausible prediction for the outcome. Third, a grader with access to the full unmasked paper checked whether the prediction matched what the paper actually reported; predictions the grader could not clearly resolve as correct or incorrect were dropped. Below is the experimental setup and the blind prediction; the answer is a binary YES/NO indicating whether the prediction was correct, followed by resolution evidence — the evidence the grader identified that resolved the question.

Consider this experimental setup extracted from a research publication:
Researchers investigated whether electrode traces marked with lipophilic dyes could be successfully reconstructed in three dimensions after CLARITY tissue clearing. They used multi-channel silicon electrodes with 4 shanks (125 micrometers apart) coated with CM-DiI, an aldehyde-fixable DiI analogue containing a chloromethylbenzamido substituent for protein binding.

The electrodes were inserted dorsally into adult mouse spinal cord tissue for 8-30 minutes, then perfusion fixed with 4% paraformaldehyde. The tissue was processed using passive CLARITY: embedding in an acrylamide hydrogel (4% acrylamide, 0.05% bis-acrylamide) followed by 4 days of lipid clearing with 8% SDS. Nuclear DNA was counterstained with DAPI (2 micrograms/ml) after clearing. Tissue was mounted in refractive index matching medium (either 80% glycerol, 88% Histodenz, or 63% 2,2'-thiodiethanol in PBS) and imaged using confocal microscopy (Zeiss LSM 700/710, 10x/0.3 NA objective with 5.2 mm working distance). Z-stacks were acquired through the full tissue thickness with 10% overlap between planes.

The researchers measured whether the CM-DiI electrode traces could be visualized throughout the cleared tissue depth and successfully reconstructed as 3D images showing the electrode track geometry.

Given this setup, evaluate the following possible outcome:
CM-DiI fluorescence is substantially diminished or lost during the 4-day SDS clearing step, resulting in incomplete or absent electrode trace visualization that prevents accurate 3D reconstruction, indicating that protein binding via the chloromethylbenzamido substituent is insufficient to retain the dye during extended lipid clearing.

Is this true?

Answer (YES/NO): NO